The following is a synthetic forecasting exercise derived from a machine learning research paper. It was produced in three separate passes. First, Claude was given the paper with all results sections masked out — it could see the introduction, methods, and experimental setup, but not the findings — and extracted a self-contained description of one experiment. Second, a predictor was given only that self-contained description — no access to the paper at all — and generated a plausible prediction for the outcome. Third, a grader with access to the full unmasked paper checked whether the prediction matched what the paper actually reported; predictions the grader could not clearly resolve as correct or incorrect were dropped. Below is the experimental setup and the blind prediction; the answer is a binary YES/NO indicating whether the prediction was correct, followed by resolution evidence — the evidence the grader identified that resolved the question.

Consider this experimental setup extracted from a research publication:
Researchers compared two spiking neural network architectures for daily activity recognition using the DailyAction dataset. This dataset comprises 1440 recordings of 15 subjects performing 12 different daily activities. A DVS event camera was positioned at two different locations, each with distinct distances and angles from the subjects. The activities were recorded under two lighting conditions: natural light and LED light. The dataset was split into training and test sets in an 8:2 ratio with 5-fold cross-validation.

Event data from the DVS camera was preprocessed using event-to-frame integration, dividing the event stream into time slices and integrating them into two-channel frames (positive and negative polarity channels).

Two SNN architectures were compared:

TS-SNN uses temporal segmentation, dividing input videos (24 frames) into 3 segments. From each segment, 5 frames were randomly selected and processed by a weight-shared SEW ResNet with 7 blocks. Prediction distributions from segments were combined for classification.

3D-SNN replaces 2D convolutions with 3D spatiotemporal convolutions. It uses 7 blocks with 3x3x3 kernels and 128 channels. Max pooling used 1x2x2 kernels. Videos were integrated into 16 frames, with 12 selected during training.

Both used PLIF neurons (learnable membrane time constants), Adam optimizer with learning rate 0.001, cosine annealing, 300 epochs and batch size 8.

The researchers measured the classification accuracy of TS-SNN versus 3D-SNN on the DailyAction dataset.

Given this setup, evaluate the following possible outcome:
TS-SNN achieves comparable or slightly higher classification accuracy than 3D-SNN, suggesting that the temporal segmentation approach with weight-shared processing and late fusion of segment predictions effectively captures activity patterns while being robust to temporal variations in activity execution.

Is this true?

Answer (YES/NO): YES